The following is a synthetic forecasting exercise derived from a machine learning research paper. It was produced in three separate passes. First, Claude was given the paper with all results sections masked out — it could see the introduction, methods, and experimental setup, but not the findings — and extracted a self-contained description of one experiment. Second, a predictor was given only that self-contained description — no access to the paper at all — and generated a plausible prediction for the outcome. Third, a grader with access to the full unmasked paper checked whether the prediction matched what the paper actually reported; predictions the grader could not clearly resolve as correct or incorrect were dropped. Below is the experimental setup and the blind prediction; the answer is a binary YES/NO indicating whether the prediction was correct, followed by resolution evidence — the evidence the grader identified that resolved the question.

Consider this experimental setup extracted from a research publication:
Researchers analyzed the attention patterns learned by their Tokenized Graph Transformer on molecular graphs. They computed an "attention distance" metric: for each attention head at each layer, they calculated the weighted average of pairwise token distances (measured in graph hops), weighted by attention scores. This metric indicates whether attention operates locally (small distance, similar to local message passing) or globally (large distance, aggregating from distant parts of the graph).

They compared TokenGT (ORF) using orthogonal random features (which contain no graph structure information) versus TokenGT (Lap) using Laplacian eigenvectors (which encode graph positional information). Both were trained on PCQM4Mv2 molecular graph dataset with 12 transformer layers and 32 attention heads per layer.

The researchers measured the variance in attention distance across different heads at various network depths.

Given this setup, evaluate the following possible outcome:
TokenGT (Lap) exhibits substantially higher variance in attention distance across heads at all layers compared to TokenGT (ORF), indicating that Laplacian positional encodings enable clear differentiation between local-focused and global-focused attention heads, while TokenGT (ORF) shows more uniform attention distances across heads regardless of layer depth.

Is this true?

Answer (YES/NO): NO